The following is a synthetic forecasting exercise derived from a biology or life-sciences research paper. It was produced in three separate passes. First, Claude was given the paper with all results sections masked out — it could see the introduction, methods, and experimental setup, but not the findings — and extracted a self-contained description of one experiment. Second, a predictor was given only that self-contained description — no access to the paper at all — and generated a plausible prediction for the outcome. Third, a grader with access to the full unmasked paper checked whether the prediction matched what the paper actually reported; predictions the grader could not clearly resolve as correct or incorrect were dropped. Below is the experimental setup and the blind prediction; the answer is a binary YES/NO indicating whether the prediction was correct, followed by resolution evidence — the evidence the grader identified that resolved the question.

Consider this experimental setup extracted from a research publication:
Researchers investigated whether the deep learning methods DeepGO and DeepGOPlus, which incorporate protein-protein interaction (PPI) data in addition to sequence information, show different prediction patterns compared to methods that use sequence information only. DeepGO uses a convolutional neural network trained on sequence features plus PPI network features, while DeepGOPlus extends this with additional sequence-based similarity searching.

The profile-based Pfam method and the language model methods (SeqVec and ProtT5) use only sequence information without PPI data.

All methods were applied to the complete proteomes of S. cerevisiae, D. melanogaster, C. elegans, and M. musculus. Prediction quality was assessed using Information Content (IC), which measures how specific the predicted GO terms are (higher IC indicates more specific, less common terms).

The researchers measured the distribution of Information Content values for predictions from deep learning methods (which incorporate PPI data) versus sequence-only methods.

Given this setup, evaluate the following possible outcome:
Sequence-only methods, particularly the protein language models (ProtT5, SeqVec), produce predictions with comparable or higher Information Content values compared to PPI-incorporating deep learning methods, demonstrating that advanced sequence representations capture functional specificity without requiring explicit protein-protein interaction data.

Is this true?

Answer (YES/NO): YES